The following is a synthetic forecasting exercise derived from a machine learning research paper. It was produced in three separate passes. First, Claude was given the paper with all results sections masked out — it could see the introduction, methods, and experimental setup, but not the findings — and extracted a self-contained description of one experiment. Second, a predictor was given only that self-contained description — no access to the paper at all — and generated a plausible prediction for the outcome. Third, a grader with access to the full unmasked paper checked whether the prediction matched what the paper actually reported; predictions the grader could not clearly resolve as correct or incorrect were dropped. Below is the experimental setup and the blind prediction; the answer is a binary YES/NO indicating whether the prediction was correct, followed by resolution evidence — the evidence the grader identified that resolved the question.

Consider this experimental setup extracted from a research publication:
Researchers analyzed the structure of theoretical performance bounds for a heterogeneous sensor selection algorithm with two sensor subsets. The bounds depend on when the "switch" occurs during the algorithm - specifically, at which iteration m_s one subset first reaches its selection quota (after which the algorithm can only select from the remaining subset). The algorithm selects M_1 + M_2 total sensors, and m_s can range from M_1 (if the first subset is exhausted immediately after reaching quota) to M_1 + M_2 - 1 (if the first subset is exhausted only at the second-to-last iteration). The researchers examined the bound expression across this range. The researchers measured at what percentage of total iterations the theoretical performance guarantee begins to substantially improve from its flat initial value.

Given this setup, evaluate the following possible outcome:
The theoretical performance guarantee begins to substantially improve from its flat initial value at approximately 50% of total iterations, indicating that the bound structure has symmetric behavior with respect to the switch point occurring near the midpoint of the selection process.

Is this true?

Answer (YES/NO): NO